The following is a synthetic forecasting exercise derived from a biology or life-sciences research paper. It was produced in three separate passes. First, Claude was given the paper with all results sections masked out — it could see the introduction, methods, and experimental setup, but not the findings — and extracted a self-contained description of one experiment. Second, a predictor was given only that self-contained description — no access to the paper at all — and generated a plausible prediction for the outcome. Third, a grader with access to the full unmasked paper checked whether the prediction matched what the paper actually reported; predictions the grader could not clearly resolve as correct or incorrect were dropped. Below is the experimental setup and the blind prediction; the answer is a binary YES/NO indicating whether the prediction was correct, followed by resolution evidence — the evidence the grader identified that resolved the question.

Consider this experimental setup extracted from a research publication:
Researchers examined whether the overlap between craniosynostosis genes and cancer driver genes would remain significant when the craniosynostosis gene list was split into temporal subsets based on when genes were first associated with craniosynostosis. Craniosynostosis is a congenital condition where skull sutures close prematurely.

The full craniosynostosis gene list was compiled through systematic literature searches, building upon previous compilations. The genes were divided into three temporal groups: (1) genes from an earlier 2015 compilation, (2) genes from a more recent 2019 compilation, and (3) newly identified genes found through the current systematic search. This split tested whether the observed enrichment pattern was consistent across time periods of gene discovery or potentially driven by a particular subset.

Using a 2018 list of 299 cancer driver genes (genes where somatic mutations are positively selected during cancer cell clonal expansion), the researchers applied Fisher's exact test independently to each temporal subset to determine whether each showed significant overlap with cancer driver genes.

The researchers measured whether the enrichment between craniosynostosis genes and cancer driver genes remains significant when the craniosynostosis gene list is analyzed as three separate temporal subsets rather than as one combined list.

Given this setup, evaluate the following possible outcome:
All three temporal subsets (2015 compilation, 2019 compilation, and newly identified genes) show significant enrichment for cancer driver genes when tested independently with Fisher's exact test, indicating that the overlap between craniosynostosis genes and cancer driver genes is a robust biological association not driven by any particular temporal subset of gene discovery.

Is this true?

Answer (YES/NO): YES